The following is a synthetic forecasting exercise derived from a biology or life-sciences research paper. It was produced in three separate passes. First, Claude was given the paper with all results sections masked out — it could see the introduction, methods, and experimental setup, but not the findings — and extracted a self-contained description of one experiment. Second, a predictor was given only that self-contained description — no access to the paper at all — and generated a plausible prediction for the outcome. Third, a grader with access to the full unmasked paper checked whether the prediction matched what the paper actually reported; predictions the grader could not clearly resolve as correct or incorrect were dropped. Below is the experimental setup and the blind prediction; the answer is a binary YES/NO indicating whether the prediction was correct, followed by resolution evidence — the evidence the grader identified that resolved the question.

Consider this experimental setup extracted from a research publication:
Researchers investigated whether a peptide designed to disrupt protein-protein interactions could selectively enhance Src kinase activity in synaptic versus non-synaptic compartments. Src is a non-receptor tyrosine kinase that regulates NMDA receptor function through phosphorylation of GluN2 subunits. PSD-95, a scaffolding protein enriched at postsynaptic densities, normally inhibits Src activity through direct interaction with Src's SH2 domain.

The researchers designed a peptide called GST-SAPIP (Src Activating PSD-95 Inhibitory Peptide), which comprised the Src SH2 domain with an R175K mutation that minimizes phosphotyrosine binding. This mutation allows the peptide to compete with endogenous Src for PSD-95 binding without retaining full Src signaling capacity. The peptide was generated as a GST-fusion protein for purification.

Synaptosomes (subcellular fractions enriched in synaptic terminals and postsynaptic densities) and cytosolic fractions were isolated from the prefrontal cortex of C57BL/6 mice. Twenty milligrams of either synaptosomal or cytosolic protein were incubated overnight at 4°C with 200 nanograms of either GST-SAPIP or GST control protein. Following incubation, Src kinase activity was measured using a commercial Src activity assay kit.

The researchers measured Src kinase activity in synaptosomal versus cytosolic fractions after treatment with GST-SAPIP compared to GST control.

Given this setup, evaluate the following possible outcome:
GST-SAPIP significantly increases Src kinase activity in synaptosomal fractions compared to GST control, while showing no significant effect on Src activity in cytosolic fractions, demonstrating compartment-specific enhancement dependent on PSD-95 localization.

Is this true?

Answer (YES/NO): YES